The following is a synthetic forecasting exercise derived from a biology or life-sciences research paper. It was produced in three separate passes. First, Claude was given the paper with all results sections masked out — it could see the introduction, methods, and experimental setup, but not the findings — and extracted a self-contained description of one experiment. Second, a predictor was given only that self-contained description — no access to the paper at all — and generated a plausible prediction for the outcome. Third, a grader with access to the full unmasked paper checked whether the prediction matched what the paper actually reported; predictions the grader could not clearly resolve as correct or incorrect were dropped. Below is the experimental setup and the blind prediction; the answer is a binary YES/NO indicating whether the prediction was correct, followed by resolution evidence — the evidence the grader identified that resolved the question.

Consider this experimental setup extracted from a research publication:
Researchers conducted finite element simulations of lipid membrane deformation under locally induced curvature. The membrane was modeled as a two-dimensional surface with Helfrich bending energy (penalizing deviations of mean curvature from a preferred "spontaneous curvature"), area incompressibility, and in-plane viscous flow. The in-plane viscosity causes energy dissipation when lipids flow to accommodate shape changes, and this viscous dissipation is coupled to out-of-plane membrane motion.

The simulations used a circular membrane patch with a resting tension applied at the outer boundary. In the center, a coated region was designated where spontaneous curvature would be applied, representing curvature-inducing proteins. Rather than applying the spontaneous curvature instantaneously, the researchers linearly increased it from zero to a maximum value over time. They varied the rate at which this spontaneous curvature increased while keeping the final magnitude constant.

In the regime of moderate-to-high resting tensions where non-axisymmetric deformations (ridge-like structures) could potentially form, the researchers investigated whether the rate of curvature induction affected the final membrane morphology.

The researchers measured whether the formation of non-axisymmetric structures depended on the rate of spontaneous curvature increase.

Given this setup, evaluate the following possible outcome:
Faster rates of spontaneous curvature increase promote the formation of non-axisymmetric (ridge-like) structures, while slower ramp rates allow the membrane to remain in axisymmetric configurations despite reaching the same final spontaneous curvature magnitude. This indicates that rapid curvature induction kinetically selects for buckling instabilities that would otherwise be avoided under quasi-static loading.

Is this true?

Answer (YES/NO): NO